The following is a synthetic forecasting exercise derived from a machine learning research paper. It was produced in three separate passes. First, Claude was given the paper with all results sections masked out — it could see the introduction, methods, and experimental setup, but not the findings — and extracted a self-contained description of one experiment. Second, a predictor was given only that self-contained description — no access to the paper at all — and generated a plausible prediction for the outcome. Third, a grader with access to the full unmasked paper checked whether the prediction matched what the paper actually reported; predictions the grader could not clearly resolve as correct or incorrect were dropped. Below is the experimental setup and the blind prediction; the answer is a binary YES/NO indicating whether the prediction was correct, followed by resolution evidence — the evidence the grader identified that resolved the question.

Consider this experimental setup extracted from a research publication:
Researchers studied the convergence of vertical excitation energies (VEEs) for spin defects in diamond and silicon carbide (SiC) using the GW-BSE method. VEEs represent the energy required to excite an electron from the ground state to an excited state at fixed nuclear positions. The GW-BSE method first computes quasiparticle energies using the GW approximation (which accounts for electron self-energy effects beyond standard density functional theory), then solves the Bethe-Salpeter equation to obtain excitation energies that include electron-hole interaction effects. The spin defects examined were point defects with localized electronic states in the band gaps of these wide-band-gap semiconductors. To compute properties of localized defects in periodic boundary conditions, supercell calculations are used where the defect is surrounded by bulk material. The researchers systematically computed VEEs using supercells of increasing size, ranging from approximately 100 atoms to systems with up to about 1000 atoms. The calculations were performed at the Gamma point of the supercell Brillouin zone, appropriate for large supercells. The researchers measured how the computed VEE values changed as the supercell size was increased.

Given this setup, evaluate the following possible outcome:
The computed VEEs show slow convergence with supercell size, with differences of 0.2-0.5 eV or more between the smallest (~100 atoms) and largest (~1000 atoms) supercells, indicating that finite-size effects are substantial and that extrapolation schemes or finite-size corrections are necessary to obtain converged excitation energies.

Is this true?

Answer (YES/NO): NO